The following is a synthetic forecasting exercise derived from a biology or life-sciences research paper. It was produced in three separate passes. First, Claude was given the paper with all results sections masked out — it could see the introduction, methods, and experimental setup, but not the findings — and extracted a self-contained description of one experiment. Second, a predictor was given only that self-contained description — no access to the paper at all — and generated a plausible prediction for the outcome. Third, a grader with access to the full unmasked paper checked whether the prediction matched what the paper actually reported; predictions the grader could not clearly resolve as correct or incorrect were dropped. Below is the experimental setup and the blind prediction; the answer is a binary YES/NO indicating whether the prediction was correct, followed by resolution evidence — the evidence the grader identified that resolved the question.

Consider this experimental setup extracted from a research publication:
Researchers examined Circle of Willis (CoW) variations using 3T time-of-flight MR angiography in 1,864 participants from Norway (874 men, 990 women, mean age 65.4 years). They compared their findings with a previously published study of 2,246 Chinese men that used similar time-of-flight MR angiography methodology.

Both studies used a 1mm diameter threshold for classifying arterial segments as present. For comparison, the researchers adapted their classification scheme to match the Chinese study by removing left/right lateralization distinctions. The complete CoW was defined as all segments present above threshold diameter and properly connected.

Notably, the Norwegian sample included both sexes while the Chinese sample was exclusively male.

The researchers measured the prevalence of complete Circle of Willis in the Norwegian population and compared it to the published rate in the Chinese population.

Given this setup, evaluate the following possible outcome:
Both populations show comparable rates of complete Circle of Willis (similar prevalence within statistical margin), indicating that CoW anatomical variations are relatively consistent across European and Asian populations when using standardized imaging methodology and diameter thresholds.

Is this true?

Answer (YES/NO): YES